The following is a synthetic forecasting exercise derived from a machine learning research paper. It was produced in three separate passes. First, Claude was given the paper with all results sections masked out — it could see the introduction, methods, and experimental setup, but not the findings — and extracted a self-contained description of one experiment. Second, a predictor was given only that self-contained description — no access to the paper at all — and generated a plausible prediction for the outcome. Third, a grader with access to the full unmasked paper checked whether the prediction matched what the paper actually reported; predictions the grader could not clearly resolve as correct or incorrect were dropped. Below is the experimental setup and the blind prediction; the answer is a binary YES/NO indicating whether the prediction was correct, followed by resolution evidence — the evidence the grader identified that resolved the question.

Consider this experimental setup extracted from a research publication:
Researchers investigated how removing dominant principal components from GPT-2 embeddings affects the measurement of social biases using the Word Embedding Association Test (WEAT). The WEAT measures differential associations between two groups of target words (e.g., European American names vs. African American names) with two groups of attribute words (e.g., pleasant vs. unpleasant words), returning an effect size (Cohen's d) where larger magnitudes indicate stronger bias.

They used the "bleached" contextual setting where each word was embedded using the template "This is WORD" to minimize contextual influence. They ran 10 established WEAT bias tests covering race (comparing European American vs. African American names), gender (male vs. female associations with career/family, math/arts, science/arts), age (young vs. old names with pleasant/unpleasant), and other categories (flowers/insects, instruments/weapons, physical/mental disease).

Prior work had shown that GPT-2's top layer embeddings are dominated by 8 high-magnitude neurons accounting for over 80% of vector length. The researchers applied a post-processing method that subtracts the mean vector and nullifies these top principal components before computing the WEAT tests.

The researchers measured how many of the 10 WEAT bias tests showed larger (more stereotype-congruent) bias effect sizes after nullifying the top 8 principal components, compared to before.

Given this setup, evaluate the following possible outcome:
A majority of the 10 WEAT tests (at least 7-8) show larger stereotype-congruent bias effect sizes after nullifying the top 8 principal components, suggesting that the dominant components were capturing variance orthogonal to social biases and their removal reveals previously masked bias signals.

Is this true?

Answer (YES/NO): YES